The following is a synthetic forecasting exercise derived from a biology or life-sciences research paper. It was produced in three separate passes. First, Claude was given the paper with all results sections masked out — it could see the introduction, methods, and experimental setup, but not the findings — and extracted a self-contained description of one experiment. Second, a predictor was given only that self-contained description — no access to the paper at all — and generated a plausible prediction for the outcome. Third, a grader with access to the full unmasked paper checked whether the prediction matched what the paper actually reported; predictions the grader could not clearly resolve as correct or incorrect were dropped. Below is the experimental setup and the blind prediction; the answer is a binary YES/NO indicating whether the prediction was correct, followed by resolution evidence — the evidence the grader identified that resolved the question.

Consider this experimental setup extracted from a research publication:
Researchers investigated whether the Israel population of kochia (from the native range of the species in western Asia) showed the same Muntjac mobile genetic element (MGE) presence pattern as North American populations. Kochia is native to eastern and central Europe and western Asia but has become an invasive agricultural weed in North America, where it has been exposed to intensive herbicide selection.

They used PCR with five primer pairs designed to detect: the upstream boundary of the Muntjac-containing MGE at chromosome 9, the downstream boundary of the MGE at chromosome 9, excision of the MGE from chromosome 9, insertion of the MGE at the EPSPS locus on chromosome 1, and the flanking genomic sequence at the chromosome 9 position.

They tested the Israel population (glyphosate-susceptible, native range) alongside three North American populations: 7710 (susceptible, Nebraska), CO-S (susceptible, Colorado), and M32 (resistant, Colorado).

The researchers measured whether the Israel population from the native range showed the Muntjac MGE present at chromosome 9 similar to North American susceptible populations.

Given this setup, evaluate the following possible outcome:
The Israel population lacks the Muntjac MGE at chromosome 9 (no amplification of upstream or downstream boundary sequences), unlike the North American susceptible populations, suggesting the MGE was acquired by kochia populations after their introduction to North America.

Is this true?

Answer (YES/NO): NO